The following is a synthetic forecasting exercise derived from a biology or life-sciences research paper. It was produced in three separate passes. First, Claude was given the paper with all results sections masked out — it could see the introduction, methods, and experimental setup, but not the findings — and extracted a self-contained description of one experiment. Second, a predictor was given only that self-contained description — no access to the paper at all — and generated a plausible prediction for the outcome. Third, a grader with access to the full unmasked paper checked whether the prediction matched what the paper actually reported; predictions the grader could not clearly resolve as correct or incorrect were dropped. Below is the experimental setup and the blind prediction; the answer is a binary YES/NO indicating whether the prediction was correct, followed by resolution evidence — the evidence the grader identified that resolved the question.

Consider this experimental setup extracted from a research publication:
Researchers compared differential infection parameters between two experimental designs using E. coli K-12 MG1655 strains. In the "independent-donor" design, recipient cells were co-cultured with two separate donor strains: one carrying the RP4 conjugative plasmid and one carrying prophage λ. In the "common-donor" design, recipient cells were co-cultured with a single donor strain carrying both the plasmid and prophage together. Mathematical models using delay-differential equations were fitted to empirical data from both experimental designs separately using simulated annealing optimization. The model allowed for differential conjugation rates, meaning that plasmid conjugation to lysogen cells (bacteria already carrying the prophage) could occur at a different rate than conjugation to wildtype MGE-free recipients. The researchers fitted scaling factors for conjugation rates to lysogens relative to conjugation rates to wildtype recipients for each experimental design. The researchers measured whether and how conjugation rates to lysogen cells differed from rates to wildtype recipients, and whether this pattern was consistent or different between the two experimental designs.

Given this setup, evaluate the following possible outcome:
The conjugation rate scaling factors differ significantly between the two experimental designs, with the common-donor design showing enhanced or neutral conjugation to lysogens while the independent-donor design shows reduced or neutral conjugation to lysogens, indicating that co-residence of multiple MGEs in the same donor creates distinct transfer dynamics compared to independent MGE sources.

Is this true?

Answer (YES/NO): YES